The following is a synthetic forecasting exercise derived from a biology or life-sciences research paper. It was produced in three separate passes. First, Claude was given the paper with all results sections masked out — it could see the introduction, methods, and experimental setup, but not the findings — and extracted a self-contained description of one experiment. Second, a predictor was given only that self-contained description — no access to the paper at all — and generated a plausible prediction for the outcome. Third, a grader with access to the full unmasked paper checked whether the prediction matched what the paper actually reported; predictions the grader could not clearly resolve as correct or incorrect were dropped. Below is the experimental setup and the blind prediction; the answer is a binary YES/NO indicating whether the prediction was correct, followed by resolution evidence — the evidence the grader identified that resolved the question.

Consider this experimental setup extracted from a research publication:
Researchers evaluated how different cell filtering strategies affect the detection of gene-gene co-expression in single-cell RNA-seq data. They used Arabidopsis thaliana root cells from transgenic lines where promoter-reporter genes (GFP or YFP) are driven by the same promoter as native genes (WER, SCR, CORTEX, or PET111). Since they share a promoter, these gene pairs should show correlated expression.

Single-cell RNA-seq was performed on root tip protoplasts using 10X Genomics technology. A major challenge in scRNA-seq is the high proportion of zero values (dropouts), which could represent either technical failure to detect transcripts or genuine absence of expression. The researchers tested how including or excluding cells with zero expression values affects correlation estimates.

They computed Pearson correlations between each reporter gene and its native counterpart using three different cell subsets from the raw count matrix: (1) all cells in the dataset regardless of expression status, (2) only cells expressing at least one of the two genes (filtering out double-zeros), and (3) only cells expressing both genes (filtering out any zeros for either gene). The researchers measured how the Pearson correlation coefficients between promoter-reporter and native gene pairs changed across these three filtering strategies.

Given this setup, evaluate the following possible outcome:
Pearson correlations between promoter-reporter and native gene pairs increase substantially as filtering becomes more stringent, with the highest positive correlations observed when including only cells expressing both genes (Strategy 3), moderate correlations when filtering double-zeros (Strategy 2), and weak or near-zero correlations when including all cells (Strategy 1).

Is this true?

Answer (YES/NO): NO